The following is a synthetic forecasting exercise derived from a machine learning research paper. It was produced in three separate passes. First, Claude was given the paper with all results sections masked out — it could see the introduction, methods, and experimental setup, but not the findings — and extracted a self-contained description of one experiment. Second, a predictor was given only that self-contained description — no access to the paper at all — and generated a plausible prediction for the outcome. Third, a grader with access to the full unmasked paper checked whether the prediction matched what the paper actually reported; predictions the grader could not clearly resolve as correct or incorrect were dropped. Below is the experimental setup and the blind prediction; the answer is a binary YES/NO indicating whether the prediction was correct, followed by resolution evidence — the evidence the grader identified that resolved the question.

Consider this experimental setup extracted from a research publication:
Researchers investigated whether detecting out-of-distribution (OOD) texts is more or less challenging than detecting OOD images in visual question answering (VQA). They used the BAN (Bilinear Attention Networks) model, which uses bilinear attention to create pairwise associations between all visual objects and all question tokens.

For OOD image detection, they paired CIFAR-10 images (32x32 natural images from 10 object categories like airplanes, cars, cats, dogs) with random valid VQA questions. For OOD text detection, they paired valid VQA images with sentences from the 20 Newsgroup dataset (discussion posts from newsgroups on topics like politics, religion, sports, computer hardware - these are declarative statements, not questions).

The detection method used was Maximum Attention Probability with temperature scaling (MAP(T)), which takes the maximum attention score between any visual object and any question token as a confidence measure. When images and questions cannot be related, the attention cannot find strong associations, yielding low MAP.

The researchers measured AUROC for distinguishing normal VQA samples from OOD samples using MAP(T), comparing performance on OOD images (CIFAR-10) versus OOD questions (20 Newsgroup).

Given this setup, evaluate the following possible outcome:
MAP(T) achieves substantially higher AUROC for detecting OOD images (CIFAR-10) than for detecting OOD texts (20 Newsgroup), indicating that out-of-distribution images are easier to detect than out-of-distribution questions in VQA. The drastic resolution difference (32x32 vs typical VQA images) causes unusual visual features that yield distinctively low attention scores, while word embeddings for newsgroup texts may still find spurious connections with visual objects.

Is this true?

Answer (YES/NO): YES